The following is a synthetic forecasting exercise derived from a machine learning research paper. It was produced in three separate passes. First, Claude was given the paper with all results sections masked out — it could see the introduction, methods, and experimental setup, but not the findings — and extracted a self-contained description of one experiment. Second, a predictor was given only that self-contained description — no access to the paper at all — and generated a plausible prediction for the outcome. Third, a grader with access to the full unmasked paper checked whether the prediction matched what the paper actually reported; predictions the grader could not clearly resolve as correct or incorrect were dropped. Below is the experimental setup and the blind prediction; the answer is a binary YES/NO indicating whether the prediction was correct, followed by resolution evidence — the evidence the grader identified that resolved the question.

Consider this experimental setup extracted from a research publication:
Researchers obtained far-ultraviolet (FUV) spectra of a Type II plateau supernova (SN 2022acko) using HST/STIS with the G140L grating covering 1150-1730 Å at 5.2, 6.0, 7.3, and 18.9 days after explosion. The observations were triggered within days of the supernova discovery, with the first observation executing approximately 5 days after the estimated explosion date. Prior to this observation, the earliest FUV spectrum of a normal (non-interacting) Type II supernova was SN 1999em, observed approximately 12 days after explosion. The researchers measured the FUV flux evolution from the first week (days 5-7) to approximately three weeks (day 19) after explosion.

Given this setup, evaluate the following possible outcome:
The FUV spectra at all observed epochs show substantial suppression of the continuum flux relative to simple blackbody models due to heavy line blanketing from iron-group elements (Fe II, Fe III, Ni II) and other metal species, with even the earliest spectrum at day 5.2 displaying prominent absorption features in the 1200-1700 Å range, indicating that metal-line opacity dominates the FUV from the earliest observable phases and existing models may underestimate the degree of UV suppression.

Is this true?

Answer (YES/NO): NO